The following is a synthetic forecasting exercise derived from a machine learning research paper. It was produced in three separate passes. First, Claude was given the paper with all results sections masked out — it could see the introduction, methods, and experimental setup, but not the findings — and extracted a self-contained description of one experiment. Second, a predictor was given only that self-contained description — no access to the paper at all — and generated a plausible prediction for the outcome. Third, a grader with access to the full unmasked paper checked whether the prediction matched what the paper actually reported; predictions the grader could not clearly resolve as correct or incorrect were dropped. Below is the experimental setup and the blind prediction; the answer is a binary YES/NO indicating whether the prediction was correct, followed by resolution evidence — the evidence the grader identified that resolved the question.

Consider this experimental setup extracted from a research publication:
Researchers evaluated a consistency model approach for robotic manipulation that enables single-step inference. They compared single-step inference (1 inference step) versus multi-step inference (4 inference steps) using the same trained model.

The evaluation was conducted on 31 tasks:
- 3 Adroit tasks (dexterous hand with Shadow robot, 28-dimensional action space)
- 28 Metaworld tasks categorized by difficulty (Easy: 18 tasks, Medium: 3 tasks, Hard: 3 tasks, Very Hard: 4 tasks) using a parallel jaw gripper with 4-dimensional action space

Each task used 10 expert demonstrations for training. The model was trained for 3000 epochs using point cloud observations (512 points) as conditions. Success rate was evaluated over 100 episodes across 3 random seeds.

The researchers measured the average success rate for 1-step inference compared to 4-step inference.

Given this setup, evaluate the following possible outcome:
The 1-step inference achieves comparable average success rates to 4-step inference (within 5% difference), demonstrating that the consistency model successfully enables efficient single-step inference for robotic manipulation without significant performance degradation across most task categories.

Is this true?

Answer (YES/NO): YES